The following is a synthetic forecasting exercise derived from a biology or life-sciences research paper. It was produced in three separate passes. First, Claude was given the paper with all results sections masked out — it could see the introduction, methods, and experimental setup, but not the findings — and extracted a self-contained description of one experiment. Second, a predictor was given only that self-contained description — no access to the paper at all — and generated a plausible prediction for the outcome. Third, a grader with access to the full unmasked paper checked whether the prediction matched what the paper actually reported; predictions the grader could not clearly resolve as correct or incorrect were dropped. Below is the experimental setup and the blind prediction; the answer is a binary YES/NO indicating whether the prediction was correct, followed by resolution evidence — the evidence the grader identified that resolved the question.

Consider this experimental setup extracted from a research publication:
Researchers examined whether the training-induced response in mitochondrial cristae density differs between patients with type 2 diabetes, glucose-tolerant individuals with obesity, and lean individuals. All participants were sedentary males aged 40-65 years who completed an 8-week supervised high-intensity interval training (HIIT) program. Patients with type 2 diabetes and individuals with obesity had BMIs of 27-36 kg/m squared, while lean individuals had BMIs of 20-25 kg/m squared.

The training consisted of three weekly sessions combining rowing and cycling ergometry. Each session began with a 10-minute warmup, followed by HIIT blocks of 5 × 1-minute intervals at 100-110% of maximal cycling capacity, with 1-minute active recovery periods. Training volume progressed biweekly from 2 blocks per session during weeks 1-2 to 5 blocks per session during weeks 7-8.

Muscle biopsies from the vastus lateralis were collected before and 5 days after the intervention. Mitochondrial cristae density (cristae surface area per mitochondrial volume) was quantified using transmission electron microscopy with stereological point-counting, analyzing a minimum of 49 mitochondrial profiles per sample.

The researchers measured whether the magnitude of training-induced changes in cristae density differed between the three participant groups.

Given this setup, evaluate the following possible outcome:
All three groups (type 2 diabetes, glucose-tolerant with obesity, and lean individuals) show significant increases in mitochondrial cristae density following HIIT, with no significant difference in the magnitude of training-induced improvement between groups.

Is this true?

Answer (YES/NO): YES